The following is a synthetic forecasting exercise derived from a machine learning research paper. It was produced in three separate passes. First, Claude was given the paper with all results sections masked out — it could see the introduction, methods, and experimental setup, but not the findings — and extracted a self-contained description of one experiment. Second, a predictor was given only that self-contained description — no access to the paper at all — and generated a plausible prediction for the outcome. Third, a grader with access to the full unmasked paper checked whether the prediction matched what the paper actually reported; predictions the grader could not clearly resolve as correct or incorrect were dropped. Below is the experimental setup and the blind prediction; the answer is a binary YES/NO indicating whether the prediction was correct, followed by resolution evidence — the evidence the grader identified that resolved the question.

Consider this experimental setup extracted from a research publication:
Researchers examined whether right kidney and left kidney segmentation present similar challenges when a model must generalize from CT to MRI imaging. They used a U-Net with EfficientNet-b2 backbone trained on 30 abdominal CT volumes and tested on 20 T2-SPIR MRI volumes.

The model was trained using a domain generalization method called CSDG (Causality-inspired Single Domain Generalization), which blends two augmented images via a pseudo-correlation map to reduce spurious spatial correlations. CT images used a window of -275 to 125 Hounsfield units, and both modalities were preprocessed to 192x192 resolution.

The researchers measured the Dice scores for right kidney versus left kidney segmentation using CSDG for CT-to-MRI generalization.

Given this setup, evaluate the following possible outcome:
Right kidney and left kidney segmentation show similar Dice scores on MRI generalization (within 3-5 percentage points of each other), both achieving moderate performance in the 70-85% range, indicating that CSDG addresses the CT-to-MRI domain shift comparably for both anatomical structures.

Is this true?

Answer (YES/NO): NO